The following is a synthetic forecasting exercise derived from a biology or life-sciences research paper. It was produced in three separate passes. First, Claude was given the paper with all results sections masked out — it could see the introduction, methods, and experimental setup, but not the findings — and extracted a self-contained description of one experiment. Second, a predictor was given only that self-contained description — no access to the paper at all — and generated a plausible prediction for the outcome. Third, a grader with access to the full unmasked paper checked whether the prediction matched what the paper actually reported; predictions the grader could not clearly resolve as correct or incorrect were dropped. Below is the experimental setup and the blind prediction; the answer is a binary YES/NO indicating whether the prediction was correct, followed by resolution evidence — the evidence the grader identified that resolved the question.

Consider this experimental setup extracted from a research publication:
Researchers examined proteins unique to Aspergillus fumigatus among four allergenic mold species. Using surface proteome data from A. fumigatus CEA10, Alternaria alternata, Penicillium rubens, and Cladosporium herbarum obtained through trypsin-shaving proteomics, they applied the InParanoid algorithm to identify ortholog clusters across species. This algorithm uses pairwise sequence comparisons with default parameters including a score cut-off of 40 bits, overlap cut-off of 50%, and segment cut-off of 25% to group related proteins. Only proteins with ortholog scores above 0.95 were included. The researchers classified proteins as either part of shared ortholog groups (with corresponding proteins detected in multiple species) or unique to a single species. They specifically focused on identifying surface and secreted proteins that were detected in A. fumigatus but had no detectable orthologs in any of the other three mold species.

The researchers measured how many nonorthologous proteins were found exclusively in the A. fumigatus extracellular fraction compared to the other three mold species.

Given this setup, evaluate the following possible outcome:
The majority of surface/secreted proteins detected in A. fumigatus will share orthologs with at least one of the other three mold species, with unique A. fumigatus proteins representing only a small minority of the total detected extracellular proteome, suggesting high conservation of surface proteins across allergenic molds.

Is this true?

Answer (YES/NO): NO